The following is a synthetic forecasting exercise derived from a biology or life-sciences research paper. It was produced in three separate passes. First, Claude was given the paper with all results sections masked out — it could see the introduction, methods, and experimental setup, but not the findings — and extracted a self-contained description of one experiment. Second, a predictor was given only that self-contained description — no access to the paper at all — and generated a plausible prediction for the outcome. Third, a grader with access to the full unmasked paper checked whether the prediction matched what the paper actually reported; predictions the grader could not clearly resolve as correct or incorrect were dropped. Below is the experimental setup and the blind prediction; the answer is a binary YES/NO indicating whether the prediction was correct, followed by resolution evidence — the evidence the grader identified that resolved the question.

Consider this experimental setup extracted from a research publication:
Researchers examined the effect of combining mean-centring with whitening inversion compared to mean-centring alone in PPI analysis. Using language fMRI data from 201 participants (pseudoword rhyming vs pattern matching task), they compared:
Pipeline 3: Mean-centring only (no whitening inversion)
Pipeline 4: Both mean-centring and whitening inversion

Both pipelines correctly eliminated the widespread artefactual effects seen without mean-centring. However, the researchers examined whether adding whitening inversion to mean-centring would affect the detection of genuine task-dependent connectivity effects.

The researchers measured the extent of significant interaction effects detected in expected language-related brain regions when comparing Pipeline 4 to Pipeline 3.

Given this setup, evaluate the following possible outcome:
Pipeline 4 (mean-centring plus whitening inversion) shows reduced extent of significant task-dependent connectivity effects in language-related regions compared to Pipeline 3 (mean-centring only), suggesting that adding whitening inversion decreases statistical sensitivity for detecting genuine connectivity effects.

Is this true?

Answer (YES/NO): NO